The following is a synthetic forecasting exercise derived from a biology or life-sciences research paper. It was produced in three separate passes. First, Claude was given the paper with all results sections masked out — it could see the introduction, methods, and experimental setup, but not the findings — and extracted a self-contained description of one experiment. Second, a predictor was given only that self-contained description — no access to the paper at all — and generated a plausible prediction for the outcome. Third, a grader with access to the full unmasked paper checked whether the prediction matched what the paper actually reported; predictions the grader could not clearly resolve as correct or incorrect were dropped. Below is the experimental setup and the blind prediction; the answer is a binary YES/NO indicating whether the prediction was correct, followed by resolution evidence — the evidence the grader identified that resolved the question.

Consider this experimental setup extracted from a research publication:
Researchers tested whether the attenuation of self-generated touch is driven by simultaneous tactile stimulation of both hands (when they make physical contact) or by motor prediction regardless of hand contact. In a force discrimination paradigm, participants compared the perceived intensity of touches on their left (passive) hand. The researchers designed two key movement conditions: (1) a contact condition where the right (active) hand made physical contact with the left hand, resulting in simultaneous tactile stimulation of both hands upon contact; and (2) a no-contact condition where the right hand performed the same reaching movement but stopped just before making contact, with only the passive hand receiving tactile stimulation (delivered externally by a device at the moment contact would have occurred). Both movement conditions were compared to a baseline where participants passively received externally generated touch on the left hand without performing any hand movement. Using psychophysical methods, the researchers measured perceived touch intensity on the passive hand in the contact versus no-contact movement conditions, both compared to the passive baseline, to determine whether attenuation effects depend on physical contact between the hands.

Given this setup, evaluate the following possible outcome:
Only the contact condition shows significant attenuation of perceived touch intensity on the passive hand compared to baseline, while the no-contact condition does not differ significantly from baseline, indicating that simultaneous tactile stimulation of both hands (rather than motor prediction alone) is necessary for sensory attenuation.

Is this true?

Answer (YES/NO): NO